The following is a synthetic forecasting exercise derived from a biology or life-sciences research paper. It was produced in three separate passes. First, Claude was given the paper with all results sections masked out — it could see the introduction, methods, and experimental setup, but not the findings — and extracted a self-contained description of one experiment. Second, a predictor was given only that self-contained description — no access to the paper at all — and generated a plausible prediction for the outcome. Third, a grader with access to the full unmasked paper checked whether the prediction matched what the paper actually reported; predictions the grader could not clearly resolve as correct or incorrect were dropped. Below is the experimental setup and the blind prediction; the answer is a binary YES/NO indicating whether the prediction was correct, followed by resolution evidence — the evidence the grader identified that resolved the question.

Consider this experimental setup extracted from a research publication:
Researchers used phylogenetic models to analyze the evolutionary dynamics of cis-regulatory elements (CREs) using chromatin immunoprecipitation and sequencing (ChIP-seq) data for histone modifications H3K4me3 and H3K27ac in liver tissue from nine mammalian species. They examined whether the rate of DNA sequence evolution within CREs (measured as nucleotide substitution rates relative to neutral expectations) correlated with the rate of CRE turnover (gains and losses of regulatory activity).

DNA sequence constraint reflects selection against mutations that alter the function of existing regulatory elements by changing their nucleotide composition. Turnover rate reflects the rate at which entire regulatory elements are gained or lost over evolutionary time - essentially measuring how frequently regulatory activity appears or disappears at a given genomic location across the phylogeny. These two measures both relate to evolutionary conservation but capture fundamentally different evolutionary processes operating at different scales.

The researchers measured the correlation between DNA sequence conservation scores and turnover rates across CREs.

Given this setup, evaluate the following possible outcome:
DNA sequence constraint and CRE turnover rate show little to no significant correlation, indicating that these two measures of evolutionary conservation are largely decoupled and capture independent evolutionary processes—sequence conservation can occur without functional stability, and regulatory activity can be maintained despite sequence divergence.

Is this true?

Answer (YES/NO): NO